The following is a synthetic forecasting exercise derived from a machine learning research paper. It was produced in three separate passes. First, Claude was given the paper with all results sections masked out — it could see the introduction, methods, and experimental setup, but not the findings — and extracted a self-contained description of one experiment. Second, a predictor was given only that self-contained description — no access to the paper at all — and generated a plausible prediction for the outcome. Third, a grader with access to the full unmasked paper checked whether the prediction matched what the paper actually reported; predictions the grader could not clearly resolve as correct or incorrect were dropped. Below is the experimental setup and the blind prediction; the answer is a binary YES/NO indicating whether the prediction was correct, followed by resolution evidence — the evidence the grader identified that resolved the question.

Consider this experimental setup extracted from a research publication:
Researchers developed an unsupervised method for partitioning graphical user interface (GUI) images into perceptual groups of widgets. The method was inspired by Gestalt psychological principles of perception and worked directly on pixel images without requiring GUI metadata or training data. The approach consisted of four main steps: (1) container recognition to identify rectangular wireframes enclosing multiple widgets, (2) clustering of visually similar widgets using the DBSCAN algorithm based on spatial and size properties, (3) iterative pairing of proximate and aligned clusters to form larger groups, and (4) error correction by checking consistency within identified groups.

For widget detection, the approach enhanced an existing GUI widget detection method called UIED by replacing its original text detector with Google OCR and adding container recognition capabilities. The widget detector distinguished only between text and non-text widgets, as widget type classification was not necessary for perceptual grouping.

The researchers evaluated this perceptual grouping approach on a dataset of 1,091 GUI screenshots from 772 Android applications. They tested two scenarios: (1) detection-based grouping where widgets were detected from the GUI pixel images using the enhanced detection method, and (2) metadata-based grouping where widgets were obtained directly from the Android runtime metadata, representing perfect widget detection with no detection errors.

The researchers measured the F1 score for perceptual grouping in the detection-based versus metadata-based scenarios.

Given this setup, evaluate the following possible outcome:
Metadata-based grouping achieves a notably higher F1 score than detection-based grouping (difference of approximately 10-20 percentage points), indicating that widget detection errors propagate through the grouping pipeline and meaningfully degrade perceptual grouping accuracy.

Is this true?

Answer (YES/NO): NO